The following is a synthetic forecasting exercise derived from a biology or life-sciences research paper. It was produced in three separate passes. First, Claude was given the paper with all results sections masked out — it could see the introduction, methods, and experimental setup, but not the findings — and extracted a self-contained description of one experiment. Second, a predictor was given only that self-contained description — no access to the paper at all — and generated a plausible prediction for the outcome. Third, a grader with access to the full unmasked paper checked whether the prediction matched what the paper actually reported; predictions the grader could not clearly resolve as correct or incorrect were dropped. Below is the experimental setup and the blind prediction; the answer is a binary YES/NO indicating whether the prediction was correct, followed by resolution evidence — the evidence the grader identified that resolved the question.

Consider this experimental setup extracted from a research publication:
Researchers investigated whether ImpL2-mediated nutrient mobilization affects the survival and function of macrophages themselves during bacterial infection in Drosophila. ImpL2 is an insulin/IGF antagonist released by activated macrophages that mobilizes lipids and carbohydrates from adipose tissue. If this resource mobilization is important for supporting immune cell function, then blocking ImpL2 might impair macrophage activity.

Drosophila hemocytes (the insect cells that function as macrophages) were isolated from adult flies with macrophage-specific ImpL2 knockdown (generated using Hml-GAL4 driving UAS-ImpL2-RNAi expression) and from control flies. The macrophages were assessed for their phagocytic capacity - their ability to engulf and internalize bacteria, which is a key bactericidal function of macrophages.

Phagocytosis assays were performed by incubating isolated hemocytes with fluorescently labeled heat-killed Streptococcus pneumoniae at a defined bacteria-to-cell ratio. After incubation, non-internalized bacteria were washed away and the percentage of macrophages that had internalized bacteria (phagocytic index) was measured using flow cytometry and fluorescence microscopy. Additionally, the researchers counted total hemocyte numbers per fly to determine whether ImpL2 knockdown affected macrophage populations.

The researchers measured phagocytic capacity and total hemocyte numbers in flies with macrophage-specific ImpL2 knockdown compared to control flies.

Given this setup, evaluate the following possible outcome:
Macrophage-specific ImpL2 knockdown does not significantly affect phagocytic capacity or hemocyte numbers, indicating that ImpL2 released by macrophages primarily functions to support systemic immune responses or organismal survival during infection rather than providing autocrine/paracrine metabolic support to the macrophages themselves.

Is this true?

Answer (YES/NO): NO